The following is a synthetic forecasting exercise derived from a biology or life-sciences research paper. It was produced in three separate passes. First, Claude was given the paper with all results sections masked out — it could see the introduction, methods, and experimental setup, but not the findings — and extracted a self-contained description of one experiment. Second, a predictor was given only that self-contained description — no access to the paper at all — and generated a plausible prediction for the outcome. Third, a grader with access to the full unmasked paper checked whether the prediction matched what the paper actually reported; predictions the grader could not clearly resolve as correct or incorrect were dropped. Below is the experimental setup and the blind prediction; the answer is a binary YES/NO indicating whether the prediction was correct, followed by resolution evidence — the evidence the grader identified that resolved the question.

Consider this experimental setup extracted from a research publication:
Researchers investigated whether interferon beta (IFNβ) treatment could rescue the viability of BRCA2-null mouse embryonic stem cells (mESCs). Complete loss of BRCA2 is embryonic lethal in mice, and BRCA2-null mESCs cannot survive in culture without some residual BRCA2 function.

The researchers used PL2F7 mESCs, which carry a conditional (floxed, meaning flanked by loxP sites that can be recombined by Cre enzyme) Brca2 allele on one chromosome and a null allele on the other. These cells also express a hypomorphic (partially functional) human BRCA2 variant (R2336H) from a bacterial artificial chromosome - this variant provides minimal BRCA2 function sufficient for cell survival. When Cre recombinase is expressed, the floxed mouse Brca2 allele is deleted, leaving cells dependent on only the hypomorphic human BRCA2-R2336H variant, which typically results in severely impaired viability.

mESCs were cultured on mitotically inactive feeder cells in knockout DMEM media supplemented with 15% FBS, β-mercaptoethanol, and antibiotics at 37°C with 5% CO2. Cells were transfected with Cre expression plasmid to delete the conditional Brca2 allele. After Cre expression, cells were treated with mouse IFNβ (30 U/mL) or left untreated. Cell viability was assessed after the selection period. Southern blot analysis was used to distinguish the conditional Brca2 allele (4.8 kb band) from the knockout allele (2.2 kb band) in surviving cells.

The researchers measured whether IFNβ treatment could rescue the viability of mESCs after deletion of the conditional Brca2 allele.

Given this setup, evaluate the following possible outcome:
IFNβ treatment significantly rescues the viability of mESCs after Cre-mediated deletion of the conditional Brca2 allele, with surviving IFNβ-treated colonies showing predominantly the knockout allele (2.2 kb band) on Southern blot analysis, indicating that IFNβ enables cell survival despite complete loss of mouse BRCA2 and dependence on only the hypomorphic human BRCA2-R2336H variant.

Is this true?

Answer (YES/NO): NO